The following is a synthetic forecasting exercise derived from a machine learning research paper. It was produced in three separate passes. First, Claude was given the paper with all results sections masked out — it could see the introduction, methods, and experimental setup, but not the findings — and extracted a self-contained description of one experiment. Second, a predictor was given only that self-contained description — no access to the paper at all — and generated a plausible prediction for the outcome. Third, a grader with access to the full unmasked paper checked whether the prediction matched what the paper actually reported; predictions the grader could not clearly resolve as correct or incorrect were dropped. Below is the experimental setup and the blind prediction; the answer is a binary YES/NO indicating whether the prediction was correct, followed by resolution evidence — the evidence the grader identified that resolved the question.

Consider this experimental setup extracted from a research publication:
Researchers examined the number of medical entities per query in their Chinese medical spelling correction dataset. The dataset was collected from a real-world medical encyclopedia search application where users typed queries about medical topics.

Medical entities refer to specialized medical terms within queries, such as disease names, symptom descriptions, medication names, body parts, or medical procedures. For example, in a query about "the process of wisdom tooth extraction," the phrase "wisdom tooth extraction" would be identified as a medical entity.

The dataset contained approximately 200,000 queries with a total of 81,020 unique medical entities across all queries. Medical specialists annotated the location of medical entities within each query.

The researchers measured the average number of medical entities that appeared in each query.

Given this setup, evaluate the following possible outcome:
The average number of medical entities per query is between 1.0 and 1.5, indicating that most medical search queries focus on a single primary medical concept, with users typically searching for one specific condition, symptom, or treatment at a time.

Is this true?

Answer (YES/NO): YES